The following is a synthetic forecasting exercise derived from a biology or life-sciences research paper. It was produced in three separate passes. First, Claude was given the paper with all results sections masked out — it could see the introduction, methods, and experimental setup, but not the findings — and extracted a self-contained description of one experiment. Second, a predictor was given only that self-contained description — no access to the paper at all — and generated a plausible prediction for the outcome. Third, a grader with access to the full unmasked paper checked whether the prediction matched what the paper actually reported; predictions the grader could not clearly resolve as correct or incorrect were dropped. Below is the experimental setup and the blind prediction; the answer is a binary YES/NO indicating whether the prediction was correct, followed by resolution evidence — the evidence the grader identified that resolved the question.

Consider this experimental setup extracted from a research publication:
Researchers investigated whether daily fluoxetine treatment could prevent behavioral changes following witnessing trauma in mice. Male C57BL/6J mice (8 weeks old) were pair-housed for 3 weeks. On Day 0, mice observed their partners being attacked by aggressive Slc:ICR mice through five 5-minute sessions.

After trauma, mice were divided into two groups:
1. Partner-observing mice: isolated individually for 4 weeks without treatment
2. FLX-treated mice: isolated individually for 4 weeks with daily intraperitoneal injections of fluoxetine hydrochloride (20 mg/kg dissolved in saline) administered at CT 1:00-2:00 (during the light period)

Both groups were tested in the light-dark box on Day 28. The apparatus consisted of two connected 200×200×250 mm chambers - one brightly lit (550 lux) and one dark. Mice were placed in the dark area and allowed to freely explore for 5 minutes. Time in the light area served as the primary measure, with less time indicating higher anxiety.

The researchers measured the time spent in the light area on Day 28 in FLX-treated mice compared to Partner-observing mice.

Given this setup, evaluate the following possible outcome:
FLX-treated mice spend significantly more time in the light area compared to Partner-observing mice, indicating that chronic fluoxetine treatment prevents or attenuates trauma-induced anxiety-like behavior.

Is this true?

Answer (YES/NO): NO